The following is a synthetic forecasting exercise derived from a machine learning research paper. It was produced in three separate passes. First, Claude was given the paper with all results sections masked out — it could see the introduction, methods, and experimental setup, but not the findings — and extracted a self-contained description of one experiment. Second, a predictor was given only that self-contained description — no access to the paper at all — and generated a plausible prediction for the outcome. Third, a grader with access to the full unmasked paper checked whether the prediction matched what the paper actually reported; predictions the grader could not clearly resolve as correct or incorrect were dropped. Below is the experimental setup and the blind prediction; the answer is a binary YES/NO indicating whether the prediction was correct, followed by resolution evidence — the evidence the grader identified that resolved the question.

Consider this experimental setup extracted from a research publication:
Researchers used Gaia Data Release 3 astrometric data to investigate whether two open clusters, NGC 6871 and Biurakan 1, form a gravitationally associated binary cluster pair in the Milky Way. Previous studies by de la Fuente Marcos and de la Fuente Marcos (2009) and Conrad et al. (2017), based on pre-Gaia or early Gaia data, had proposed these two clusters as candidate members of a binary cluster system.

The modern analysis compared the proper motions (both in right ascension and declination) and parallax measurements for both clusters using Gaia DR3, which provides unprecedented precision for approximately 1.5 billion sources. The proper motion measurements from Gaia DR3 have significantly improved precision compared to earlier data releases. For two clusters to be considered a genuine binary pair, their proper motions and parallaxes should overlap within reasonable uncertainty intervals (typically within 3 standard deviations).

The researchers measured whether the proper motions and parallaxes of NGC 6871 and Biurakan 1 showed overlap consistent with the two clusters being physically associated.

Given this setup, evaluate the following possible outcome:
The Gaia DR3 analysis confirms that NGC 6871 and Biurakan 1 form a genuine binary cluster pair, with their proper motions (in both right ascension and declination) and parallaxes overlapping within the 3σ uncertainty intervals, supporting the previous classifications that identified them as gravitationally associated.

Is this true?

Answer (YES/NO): NO